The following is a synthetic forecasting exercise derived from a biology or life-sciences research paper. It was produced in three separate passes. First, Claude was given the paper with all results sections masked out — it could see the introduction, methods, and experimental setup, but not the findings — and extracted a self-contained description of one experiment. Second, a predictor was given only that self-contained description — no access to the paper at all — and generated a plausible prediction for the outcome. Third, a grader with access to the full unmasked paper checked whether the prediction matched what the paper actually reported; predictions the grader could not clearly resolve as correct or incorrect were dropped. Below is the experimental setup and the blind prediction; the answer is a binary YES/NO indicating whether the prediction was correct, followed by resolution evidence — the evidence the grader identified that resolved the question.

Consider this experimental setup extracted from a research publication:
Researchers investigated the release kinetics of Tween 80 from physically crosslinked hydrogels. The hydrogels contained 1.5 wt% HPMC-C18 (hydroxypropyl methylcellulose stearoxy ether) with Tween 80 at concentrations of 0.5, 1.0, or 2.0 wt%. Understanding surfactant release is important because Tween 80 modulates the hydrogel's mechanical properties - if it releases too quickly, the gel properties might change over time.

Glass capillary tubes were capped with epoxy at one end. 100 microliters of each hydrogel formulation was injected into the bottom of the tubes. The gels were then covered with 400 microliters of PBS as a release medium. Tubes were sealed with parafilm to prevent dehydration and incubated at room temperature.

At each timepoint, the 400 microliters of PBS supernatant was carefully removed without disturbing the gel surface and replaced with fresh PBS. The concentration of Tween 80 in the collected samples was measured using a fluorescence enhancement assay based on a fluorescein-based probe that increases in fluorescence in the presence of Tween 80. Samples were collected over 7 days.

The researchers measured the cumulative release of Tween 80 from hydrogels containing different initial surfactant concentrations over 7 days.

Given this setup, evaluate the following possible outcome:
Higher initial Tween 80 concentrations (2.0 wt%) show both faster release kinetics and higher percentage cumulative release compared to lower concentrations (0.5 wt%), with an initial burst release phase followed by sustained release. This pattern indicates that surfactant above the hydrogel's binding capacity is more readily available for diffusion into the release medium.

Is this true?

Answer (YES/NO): NO